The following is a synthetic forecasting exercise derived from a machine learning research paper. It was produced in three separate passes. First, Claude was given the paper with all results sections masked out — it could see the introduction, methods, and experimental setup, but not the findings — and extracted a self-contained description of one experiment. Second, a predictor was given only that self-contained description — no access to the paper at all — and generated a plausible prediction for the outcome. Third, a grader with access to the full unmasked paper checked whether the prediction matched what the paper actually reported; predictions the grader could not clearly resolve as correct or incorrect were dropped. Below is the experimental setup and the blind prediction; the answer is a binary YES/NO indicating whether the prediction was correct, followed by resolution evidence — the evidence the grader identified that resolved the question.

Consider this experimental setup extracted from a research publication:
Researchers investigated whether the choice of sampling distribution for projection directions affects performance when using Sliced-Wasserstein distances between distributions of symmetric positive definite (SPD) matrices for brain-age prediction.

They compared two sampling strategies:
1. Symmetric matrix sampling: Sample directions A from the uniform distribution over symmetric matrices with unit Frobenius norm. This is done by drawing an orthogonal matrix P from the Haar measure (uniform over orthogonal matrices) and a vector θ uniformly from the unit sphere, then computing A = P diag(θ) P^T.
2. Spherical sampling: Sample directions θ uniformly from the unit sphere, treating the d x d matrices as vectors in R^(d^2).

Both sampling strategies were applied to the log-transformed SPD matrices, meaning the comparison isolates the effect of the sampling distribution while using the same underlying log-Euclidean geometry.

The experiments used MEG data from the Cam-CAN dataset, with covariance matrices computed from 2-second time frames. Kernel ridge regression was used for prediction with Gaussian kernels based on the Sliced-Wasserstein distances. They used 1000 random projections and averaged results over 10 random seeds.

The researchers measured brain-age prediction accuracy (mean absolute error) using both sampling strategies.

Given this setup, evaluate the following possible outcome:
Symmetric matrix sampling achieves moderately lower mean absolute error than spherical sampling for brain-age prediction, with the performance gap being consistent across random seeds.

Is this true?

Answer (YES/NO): NO